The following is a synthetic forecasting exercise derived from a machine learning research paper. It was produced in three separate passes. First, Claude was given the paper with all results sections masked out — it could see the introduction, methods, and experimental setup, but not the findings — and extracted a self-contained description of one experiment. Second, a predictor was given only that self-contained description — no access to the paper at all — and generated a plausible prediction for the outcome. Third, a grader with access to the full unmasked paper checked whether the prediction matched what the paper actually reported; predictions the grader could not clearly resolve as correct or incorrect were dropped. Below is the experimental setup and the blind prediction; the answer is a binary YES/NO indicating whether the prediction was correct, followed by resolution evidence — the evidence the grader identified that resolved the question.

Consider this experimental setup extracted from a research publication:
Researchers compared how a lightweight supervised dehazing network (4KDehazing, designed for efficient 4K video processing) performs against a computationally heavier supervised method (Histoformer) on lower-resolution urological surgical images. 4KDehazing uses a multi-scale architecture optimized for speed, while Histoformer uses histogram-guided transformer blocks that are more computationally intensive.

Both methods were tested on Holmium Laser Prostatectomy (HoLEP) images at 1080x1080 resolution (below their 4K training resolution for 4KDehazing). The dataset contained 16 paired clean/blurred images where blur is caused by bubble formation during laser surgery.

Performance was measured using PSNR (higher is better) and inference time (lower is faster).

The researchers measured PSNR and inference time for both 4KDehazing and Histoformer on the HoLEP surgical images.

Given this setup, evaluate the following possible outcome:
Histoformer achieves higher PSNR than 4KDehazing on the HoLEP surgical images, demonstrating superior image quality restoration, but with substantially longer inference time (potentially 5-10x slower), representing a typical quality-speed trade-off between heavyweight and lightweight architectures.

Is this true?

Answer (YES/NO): NO